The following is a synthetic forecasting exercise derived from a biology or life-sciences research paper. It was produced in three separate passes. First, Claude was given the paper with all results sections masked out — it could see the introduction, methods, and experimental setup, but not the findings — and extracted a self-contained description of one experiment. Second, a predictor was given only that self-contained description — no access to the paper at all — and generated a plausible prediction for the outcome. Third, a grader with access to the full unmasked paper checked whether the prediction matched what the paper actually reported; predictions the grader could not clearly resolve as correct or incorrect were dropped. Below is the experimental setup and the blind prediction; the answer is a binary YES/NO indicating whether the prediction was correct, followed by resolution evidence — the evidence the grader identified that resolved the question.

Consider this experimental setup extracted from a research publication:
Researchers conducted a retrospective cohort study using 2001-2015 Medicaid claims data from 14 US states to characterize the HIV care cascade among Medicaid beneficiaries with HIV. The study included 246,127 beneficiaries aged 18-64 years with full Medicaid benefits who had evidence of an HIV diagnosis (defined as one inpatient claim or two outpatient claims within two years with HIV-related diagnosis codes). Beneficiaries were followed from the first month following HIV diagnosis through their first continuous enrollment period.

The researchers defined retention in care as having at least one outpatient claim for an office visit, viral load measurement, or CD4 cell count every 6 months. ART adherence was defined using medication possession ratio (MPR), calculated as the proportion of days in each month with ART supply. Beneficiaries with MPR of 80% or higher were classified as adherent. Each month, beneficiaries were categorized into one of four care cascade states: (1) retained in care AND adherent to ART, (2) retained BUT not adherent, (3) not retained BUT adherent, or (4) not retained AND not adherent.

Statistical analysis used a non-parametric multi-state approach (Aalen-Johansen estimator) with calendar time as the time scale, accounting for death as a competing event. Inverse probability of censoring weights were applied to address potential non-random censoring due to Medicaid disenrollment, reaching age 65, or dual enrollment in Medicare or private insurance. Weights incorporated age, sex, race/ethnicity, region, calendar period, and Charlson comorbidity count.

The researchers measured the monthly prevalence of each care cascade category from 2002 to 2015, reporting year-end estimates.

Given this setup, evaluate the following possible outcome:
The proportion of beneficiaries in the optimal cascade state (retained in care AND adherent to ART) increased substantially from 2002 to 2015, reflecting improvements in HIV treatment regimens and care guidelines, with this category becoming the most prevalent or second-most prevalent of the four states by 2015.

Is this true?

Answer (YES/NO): YES